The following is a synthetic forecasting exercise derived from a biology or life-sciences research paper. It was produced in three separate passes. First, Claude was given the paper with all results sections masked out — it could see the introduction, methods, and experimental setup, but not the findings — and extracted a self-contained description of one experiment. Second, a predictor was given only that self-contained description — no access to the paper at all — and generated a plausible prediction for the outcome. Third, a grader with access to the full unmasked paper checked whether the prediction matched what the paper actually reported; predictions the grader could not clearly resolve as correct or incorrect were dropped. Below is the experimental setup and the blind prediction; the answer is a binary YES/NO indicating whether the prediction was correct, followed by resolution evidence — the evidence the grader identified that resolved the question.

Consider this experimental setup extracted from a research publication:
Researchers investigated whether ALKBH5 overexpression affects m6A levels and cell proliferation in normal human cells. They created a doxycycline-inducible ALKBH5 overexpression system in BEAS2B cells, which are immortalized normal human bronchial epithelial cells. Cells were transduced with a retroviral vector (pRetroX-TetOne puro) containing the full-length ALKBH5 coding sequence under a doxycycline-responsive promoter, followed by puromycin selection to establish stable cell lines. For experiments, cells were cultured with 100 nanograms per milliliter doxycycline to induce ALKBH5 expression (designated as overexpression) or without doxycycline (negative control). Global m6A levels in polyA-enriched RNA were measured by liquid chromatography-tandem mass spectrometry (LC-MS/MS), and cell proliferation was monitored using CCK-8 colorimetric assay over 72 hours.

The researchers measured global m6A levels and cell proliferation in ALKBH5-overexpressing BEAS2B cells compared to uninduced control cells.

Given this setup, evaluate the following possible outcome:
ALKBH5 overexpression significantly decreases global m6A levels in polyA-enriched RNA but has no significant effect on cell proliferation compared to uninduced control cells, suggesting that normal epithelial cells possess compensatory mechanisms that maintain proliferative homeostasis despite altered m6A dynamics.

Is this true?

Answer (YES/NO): NO